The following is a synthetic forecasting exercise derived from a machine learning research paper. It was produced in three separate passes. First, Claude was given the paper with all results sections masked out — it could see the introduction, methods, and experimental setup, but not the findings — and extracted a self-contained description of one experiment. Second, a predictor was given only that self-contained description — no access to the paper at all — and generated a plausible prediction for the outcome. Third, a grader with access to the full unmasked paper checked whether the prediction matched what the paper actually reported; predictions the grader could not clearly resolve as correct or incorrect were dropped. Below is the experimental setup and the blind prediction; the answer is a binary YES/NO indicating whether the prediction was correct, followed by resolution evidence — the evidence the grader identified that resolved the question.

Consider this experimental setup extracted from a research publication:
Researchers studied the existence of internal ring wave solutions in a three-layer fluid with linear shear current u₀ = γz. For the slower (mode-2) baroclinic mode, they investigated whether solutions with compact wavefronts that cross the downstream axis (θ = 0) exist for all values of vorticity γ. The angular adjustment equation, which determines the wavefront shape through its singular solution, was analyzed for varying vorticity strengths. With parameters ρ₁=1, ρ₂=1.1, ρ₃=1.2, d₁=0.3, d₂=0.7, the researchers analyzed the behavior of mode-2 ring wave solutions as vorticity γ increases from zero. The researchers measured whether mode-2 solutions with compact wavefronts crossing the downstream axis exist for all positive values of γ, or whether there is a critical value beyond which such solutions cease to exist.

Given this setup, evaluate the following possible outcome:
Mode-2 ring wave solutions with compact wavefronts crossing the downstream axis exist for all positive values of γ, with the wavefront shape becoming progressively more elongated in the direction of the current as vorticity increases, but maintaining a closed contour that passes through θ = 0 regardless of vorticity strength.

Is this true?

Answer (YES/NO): NO